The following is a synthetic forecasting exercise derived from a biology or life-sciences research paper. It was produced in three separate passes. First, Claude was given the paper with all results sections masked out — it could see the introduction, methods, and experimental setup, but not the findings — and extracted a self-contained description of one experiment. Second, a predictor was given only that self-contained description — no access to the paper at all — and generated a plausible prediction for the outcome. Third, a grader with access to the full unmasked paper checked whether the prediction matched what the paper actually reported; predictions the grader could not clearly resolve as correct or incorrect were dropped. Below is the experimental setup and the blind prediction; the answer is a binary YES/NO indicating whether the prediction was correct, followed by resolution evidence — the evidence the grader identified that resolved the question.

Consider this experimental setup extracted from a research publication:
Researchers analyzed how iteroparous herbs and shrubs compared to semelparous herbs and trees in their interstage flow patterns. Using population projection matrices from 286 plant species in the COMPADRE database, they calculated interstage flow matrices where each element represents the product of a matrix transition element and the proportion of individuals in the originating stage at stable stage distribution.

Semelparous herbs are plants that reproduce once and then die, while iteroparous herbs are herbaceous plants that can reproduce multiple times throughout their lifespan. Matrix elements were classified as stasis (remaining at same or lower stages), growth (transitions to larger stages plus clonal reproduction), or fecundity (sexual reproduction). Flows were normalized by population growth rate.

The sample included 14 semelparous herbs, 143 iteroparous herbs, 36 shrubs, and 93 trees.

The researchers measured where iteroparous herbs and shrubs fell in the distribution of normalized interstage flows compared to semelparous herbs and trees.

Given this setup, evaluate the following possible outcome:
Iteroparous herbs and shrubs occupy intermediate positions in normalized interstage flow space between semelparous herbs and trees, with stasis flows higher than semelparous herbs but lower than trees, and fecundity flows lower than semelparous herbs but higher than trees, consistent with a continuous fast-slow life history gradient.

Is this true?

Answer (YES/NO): YES